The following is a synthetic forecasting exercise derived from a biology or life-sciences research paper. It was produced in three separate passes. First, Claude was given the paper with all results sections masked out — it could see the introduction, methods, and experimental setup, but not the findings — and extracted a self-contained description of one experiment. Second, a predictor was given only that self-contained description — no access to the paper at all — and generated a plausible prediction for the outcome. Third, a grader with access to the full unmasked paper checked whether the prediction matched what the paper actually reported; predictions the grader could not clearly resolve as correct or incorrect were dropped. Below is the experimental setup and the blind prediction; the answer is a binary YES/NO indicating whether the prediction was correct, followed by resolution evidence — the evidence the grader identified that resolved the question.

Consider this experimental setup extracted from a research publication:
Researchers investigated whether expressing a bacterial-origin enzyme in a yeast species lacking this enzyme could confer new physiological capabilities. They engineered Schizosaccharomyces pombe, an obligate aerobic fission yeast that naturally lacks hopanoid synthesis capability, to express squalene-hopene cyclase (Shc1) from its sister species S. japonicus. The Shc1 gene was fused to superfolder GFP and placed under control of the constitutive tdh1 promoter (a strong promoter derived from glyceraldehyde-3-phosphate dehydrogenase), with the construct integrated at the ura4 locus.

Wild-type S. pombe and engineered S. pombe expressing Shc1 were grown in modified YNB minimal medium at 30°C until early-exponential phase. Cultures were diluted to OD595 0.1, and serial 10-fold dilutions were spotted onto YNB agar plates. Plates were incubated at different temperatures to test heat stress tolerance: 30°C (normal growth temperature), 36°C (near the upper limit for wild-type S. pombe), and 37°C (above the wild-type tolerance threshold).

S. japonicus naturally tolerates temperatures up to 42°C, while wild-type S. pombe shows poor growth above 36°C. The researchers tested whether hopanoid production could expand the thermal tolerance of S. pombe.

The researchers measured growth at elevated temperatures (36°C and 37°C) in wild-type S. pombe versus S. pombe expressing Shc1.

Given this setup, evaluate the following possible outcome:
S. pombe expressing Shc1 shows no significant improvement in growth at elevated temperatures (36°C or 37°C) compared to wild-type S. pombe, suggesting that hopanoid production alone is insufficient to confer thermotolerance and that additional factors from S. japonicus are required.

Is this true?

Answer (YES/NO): NO